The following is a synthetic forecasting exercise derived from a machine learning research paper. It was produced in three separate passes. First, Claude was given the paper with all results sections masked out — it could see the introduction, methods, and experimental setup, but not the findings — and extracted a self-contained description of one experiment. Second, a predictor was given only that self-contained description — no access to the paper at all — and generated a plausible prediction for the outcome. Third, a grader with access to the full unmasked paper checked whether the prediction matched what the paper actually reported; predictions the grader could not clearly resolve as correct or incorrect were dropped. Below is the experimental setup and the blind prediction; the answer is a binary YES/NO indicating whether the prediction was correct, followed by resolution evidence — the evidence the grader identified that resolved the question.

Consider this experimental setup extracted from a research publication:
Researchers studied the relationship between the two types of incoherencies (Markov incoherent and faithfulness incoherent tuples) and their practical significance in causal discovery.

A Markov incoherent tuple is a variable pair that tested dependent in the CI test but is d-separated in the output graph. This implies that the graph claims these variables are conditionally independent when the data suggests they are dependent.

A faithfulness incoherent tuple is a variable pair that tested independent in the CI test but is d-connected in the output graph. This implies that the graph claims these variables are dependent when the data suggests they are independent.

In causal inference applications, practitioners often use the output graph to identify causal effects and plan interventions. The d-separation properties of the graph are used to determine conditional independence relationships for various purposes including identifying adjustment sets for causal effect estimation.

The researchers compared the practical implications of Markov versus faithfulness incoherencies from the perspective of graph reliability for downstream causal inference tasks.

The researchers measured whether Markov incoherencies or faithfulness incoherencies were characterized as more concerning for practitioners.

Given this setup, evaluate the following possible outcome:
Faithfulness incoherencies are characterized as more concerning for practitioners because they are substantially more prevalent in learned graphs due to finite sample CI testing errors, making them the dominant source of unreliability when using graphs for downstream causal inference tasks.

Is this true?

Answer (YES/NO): NO